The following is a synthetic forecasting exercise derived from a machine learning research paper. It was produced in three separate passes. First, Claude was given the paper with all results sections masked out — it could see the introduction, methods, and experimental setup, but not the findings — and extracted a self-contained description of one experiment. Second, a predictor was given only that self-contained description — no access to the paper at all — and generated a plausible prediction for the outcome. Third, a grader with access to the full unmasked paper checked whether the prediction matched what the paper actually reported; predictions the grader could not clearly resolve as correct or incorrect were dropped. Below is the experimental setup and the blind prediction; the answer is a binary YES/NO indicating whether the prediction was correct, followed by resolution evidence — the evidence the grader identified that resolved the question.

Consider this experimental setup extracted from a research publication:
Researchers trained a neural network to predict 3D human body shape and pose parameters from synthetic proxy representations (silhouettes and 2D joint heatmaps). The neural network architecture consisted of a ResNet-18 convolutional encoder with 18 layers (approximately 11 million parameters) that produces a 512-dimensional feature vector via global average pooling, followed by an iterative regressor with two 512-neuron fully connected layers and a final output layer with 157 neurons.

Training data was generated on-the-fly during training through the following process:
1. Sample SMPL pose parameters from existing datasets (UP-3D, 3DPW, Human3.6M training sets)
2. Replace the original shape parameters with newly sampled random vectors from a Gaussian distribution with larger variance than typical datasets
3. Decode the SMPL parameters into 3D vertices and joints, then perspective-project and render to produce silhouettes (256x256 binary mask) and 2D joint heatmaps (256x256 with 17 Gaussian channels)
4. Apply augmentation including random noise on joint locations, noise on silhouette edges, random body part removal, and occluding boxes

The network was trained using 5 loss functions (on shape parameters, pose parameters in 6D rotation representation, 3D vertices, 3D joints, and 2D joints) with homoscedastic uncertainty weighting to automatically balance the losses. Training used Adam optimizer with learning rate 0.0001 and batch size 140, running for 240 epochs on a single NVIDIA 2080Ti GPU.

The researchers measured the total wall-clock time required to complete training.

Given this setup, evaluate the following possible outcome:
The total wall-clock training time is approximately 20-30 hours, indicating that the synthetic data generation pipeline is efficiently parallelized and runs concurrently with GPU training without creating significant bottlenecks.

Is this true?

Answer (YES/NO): NO